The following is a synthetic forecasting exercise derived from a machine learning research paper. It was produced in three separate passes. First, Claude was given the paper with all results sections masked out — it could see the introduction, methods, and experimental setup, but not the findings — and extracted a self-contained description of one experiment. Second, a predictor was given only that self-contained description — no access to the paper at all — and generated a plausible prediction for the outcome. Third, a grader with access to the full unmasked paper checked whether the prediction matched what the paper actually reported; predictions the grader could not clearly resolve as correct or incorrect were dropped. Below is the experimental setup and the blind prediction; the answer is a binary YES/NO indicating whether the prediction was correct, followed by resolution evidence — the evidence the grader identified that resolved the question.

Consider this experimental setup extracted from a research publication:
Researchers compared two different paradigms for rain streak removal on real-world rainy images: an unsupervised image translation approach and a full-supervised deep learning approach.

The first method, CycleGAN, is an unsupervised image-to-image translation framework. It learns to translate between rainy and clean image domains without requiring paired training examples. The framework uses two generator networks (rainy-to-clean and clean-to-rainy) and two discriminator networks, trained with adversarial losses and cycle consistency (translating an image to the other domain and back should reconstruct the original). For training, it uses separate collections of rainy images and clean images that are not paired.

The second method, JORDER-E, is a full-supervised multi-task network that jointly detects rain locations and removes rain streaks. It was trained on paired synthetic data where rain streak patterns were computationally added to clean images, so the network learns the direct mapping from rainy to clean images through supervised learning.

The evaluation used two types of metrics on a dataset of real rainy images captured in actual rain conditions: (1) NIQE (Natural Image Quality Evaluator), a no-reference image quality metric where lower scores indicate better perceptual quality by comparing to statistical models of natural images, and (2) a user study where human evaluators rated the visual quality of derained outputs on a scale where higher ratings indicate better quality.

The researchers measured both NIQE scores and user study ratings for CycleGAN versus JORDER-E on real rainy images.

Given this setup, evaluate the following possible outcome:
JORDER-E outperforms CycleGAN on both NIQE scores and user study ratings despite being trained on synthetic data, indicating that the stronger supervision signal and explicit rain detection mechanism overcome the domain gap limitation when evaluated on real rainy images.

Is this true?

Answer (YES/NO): YES